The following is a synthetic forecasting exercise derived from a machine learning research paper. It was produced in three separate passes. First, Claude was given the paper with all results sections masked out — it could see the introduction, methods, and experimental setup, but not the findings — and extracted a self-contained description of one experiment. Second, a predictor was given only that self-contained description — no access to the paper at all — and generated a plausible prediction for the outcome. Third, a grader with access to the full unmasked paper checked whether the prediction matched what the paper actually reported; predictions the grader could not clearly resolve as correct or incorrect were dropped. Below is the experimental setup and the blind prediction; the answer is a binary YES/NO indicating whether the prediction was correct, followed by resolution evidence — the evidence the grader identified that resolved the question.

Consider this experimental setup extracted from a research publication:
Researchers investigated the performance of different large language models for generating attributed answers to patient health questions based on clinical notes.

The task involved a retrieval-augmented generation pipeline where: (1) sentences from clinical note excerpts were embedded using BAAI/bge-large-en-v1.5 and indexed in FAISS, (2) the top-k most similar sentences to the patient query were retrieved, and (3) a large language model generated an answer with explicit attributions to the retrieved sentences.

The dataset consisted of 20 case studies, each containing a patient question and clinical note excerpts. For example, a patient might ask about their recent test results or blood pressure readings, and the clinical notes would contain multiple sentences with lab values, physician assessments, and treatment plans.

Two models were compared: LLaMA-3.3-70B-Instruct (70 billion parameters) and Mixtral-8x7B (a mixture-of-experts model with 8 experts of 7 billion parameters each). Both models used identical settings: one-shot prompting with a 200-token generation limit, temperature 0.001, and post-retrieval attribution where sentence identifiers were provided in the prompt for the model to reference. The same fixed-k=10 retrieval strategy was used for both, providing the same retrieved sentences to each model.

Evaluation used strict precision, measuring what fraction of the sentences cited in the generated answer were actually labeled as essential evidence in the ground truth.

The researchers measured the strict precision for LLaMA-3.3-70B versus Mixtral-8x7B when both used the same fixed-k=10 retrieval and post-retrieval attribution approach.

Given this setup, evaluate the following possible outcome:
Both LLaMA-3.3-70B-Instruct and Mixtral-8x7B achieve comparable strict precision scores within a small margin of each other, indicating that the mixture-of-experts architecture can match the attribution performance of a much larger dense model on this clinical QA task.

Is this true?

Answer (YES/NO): NO